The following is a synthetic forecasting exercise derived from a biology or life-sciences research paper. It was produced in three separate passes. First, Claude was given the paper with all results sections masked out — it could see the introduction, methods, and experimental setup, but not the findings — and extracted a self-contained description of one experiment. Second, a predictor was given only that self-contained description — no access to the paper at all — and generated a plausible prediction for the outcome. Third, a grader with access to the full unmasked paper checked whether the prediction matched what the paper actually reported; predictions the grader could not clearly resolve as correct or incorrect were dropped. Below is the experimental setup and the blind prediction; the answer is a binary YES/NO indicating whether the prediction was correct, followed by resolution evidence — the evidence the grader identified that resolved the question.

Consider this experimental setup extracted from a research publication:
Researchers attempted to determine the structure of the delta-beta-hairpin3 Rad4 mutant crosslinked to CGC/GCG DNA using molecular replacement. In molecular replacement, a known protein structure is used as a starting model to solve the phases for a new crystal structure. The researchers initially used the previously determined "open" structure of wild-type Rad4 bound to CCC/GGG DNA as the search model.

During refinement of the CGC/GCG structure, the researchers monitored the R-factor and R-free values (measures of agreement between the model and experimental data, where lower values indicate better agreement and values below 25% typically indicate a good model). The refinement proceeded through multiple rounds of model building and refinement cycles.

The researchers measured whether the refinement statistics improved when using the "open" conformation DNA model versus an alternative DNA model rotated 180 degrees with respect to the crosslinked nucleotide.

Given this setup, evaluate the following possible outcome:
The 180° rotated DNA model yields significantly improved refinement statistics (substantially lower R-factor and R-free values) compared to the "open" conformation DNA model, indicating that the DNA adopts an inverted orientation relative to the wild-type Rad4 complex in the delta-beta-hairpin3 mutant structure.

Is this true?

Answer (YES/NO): YES